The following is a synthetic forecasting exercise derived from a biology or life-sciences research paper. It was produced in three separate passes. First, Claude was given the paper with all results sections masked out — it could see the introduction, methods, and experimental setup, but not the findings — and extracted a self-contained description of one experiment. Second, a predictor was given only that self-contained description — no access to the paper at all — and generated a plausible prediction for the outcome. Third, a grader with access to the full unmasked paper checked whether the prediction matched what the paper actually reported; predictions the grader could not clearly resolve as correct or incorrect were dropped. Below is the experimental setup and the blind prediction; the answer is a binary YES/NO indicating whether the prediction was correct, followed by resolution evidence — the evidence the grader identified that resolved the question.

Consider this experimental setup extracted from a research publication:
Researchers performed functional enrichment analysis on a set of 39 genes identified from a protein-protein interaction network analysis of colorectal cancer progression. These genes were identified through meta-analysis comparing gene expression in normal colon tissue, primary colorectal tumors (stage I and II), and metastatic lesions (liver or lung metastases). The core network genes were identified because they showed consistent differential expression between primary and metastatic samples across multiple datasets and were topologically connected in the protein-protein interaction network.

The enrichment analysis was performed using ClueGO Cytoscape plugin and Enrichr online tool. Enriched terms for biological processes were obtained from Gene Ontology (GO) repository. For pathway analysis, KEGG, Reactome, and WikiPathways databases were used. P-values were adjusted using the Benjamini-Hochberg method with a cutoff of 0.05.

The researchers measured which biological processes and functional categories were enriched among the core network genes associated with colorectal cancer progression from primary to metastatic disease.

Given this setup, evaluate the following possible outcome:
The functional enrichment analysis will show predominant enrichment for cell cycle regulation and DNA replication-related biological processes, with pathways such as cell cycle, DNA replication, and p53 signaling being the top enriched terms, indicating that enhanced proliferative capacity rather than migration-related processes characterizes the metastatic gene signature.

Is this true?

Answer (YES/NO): NO